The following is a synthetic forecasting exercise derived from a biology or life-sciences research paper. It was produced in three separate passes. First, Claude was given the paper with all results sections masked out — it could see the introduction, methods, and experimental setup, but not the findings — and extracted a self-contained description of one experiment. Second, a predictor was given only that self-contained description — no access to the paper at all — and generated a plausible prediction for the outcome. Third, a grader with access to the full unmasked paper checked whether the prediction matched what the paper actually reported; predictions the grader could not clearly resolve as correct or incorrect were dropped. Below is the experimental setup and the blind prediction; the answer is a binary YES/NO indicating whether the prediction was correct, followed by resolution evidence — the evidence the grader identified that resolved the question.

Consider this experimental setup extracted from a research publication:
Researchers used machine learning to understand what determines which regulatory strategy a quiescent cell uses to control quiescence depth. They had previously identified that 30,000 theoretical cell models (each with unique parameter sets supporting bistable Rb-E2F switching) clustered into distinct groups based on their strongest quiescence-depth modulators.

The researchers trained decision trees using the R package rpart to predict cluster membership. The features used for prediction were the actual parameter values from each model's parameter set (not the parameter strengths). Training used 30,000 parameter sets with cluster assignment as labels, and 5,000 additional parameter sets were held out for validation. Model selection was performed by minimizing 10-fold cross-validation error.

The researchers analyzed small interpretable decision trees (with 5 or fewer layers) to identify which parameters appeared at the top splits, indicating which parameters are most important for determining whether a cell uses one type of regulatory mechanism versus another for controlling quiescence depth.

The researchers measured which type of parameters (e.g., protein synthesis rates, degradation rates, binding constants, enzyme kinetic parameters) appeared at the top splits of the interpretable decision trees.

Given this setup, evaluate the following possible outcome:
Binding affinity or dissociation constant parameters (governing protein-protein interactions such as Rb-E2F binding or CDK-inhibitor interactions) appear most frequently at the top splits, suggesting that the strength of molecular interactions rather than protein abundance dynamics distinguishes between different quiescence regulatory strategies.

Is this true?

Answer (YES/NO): NO